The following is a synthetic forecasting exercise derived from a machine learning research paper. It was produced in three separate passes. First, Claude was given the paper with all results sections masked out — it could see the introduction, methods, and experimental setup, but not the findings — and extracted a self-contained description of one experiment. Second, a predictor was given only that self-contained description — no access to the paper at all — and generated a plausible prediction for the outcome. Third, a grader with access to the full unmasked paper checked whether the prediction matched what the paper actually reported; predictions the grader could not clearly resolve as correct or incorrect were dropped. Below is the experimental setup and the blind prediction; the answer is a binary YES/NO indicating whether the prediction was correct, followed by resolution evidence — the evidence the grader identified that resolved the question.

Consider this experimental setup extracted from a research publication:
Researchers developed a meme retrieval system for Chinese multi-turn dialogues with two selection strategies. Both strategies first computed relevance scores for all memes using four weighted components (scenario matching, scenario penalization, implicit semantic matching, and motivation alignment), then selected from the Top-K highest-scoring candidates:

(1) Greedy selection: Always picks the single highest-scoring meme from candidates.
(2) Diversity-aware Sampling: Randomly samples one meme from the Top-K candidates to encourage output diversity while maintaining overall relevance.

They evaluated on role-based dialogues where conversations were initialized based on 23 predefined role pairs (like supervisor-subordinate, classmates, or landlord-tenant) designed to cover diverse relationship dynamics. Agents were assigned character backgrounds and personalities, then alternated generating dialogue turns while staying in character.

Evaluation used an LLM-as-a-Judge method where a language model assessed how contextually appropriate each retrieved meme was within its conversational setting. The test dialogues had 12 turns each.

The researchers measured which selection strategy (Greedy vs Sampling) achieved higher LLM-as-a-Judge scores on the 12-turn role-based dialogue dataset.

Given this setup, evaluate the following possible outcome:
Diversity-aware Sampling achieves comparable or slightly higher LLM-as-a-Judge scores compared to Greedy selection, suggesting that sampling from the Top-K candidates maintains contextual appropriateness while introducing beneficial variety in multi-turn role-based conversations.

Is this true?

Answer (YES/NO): NO